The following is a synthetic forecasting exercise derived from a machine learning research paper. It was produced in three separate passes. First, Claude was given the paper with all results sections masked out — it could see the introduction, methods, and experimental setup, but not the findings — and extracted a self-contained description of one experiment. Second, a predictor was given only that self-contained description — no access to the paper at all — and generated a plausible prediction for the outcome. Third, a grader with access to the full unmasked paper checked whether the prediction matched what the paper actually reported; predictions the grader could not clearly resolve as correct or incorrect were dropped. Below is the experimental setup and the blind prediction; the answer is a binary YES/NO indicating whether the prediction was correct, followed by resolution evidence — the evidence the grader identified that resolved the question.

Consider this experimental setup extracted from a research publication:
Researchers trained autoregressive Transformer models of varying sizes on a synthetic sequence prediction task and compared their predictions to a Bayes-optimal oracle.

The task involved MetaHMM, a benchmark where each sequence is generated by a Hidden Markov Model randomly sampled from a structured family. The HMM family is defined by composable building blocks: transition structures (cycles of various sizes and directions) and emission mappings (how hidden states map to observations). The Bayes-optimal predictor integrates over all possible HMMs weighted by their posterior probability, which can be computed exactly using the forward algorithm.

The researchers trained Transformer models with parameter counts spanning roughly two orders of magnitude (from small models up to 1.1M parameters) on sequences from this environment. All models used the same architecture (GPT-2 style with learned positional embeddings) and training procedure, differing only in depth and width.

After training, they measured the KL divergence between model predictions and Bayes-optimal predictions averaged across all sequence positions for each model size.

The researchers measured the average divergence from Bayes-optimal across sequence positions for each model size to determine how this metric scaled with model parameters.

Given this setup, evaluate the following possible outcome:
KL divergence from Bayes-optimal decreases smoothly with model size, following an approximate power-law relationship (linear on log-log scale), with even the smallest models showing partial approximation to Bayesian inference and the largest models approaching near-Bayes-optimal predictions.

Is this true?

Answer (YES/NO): NO